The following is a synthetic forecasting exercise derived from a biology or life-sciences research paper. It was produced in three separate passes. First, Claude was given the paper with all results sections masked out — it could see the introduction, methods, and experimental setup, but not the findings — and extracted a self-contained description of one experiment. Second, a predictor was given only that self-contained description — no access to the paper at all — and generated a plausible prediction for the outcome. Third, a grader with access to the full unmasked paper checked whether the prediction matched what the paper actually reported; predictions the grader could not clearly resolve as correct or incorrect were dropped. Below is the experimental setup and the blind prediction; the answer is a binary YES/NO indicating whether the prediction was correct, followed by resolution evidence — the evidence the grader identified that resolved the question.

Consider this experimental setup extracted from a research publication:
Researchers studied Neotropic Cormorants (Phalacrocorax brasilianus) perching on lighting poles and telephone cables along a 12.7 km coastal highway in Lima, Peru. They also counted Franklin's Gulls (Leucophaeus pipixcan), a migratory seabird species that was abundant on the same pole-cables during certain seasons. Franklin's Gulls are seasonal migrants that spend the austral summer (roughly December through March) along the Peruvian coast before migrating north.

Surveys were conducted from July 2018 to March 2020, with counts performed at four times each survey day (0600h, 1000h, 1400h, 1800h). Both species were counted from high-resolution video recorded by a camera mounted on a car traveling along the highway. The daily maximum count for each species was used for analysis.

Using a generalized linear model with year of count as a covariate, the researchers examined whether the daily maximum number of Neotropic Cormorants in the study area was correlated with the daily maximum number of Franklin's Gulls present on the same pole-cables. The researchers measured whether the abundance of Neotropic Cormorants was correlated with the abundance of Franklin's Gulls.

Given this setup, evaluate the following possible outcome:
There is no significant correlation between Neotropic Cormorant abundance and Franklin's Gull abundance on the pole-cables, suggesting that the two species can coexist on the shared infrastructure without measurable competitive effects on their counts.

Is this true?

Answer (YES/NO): NO